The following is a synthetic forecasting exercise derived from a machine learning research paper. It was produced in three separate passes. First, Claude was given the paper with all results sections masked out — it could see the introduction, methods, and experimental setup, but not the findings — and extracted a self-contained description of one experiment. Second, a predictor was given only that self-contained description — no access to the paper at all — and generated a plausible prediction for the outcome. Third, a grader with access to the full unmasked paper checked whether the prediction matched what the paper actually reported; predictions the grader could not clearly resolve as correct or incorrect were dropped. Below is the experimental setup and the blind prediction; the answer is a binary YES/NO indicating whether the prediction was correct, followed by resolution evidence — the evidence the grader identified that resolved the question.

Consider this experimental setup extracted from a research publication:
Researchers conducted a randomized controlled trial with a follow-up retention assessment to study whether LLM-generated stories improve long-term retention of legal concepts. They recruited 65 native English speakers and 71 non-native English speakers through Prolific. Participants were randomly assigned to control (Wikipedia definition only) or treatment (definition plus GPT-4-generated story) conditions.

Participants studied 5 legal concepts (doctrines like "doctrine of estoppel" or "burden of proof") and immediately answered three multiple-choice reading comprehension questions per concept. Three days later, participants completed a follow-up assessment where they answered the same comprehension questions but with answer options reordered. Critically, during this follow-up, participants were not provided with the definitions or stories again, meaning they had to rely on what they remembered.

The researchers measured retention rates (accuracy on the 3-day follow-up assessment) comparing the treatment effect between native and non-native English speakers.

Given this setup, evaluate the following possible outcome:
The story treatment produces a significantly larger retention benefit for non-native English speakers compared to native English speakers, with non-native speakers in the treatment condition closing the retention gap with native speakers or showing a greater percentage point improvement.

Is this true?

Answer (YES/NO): YES